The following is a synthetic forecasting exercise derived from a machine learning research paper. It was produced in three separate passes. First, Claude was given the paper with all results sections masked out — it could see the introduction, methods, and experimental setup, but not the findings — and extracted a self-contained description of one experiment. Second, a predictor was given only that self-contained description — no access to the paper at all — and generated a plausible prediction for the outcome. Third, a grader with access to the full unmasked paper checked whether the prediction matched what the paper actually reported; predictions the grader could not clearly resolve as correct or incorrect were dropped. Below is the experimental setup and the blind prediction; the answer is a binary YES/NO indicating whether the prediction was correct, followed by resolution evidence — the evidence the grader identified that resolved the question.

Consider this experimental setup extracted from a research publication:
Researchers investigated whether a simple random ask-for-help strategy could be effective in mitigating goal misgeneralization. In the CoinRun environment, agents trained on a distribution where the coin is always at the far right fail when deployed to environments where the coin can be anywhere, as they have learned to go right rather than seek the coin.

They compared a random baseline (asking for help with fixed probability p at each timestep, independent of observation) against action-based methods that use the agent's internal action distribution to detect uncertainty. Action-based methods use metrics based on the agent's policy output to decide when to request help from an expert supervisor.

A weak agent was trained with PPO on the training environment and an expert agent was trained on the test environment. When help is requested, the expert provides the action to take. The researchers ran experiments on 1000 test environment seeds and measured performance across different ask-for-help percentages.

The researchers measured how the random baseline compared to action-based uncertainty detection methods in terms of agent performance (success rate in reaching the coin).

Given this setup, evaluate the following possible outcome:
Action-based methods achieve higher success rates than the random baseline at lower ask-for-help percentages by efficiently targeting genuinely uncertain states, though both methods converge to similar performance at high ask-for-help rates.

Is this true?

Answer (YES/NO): NO